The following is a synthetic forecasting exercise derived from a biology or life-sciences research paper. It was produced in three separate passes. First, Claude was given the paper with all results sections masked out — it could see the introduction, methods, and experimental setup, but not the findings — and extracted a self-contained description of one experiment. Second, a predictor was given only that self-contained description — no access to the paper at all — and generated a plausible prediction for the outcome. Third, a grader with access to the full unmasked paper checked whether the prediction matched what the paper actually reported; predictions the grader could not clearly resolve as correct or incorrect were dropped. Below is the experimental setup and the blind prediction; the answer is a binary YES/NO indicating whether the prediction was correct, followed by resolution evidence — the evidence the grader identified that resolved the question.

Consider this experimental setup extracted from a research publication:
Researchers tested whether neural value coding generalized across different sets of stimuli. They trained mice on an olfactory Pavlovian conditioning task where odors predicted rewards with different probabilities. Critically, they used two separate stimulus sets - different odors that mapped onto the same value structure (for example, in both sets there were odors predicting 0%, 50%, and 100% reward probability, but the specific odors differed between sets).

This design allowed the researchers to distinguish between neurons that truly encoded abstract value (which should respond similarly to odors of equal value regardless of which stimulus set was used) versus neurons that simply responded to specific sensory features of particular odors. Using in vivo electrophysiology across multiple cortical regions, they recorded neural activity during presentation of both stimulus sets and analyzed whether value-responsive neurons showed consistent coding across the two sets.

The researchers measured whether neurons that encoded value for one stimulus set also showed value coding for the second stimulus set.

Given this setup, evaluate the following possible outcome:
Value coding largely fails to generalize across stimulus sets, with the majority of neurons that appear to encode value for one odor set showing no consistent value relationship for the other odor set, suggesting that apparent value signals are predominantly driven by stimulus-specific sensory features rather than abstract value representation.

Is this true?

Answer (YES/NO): NO